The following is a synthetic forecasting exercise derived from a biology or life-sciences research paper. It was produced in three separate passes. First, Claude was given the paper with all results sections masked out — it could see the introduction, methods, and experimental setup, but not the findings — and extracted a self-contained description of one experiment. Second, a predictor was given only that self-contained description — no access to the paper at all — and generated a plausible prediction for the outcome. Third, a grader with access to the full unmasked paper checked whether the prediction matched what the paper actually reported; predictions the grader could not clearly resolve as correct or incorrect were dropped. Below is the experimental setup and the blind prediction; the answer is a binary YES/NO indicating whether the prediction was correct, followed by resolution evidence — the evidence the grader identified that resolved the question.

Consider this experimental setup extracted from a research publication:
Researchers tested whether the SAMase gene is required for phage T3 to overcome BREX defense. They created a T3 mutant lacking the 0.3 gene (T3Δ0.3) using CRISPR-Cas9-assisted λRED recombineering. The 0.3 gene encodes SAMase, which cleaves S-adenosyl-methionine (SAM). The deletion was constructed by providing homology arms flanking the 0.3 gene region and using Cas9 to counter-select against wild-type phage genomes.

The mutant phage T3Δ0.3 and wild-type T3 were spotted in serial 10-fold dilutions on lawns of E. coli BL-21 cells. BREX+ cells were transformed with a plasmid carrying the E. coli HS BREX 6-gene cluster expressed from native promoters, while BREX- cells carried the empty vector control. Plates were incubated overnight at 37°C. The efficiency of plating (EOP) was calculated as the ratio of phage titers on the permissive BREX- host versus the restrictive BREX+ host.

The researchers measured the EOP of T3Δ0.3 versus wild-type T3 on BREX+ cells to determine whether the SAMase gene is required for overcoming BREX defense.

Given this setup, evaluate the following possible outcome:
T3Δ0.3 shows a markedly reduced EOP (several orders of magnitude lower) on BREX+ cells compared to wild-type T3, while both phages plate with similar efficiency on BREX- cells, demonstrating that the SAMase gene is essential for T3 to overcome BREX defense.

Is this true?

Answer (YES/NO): YES